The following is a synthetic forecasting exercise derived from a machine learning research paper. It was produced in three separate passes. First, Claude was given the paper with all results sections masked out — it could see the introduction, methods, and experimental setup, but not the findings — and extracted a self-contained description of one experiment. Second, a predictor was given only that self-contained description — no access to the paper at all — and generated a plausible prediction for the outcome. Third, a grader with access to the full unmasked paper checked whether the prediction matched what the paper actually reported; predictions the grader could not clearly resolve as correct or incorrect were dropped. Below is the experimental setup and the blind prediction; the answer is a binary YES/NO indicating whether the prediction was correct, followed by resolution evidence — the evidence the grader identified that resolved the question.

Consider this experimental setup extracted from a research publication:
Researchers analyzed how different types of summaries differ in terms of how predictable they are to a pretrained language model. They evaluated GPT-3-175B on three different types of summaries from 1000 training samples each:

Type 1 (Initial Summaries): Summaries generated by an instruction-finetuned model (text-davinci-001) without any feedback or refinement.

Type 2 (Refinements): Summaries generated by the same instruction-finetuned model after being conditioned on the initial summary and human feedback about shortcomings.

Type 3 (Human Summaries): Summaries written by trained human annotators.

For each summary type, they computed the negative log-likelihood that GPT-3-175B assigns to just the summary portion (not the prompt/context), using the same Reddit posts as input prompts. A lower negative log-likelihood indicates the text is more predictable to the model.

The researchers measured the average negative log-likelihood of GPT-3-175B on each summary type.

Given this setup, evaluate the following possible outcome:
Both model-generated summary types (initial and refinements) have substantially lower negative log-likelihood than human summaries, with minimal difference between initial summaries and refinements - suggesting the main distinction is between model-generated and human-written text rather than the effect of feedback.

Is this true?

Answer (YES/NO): NO